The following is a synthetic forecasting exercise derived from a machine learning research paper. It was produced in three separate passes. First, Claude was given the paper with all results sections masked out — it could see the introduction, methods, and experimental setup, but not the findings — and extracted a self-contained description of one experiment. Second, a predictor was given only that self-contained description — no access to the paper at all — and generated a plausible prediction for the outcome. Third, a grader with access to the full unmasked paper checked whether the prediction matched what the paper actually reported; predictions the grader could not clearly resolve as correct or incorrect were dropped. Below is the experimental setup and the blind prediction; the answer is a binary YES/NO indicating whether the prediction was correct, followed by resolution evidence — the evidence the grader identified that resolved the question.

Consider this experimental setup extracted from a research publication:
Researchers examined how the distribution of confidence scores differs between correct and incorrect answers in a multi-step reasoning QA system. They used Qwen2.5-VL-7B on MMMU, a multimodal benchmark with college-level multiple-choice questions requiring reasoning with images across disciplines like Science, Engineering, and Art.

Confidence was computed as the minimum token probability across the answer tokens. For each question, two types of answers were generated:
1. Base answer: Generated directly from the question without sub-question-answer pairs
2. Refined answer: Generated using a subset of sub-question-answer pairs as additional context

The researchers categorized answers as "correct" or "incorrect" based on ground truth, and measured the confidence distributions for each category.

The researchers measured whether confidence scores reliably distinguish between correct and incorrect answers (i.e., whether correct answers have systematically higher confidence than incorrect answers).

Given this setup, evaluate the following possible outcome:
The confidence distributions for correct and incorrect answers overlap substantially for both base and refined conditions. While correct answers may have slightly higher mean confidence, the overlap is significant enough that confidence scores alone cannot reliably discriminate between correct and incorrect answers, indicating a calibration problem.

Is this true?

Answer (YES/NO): NO